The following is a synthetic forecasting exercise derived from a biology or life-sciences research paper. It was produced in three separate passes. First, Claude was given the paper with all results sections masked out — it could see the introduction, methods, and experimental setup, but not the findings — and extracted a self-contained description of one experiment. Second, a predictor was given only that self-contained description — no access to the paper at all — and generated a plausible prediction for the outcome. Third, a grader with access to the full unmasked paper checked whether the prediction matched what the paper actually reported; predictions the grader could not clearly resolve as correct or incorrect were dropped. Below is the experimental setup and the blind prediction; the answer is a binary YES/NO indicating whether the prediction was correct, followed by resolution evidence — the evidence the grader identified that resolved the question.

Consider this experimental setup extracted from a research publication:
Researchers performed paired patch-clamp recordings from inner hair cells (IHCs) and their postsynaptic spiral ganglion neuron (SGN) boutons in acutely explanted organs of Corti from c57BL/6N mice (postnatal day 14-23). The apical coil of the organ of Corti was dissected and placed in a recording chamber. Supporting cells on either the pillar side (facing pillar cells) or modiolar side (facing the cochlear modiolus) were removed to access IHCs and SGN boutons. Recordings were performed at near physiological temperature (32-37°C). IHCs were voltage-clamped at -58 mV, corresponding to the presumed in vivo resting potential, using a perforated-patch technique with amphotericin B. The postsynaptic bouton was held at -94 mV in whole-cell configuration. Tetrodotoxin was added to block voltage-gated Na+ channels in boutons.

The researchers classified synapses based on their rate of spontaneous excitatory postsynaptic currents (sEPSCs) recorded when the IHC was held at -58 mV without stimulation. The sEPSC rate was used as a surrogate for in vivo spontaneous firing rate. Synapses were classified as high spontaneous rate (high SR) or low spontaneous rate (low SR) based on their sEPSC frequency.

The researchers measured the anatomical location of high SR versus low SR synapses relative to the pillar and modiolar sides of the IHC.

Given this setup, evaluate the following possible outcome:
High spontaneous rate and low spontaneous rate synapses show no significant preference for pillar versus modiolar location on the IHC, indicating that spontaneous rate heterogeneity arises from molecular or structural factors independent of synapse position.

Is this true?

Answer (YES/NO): NO